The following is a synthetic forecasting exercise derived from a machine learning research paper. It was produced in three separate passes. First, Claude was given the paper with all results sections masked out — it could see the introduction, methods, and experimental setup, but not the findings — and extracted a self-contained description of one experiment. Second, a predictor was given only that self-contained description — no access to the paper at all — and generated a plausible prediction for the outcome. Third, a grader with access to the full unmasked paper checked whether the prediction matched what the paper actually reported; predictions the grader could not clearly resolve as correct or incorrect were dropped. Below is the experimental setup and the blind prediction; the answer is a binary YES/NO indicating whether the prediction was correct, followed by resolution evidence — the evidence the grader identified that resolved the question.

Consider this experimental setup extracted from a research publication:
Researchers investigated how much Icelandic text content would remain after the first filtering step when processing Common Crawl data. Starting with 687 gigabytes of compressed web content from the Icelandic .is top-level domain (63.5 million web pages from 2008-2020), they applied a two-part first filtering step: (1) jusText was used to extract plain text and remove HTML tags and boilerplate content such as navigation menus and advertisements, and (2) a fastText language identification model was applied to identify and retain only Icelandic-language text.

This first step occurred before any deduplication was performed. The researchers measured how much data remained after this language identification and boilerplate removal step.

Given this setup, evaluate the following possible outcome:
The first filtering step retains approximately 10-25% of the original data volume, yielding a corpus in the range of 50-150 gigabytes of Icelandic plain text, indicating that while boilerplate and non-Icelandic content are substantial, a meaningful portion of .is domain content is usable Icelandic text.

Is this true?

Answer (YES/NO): NO